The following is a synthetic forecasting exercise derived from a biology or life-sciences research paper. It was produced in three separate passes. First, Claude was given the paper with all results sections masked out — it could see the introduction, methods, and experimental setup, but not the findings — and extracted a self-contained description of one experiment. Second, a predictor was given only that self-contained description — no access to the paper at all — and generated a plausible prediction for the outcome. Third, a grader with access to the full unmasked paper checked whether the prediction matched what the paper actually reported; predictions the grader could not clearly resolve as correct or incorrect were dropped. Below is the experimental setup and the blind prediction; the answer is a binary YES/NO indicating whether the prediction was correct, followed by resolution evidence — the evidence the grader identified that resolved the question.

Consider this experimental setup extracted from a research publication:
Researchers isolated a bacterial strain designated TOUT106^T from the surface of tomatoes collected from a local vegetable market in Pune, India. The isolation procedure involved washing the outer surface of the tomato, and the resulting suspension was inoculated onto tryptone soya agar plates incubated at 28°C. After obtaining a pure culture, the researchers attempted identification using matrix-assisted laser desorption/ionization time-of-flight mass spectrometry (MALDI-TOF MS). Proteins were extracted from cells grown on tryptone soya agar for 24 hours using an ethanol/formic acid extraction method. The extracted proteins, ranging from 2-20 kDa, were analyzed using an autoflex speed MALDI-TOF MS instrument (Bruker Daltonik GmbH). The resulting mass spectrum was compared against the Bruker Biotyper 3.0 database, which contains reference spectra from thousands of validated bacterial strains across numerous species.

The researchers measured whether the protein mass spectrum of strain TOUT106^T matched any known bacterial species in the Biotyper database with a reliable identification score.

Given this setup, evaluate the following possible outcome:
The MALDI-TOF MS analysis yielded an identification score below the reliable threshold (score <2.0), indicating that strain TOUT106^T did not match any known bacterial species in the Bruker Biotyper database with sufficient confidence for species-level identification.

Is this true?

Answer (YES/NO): YES